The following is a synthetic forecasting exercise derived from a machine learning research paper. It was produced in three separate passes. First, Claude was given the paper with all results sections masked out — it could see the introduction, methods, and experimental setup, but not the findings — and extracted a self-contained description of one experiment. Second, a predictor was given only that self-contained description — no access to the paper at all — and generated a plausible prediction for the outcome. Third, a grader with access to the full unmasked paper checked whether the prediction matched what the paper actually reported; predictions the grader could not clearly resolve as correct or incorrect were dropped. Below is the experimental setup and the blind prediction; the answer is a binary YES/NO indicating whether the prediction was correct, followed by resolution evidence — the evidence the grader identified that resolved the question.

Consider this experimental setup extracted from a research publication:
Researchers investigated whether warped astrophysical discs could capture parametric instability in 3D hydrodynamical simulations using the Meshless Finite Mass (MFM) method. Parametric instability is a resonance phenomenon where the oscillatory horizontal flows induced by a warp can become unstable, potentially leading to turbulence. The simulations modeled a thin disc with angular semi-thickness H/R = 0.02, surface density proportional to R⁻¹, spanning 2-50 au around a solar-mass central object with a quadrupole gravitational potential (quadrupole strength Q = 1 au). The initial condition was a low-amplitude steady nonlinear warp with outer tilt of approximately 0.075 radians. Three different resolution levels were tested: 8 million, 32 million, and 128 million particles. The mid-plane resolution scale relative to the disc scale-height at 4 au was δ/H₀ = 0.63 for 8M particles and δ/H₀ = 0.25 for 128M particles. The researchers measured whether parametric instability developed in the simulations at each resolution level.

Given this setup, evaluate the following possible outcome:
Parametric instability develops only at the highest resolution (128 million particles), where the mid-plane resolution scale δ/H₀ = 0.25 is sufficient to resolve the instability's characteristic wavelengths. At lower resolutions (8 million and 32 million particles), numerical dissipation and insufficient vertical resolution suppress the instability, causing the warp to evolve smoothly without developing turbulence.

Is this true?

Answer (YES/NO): YES